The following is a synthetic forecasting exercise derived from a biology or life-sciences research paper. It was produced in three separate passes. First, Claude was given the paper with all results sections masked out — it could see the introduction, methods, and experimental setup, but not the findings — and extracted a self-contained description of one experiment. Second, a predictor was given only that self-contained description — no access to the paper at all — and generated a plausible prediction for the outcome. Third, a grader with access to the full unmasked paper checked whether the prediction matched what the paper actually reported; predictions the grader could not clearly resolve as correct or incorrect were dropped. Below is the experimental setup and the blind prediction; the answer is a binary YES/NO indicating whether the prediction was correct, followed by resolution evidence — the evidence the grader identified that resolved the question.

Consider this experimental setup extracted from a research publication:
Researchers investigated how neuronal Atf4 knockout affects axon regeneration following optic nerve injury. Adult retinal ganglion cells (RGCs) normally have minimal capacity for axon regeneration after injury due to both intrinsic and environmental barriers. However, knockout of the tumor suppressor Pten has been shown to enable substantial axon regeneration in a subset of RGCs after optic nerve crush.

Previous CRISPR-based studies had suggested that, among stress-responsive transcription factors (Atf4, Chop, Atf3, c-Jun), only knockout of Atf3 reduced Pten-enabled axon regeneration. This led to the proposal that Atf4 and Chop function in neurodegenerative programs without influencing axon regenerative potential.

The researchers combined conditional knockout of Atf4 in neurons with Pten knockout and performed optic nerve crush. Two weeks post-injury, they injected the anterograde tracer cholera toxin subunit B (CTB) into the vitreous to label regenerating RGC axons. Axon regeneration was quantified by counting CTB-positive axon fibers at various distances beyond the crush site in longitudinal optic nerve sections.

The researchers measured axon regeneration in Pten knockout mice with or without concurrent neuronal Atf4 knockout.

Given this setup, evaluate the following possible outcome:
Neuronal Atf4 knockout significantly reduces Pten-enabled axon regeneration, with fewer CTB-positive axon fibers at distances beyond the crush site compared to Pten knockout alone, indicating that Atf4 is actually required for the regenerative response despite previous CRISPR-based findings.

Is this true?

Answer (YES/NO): YES